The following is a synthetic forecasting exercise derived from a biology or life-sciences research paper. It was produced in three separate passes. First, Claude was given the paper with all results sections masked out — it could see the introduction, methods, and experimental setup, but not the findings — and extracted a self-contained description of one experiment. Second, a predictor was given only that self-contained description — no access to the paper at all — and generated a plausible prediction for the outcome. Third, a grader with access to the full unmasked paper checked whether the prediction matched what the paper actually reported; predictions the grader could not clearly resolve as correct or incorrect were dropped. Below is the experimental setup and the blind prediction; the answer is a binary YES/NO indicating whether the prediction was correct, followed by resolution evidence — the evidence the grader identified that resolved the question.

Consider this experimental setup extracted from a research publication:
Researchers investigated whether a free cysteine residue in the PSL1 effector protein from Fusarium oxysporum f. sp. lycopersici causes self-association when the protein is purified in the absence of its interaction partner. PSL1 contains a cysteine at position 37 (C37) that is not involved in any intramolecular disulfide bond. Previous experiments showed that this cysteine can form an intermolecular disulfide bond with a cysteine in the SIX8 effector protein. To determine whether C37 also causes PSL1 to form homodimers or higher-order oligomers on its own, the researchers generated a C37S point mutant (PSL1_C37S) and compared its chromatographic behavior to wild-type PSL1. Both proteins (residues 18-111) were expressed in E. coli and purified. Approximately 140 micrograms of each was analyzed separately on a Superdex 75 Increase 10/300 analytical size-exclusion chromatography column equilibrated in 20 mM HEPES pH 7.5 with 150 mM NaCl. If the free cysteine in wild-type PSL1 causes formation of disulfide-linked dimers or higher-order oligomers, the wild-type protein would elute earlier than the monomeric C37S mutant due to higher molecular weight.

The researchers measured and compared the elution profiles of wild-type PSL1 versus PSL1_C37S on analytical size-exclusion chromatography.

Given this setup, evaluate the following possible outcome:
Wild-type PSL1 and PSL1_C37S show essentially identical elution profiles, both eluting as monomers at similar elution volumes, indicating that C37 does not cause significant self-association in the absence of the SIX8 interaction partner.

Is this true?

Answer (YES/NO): NO